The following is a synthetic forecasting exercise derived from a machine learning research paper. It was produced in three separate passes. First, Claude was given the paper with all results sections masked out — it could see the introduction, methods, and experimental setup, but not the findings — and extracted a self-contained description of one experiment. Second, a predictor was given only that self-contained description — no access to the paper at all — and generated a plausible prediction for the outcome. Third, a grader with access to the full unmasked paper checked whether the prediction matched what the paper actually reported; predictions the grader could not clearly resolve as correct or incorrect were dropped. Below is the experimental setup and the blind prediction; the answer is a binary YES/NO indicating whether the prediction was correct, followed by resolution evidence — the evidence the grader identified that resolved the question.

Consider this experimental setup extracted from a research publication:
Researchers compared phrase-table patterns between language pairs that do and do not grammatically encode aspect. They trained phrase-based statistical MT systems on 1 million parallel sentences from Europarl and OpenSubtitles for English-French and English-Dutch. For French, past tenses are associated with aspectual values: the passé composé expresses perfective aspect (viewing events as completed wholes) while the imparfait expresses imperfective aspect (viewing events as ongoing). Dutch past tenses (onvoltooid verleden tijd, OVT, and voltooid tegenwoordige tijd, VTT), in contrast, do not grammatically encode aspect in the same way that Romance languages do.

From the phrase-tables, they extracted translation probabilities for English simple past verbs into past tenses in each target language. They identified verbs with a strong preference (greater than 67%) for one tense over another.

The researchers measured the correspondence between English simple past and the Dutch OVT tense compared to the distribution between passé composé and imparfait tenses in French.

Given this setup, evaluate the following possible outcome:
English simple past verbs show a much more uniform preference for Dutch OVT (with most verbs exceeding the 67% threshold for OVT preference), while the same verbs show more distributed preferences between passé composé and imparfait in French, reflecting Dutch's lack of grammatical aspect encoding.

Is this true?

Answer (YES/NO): YES